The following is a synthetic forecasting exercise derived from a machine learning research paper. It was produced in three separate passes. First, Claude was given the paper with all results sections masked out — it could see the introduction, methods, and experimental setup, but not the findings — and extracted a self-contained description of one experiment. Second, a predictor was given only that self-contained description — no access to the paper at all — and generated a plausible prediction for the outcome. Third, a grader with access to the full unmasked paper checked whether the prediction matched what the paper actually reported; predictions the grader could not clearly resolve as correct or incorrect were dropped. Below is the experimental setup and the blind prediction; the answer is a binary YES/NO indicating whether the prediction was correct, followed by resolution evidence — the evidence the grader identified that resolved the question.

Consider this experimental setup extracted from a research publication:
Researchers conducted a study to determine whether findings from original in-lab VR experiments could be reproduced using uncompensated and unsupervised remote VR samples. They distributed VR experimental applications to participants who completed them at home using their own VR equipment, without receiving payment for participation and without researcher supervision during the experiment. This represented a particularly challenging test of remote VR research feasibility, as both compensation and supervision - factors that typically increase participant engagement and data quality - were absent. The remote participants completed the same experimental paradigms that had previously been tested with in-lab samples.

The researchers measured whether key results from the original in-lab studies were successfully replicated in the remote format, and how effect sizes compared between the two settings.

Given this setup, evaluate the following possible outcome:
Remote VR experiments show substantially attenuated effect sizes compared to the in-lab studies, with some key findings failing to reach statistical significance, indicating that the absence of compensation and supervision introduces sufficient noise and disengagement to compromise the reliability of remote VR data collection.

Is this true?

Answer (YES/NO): NO